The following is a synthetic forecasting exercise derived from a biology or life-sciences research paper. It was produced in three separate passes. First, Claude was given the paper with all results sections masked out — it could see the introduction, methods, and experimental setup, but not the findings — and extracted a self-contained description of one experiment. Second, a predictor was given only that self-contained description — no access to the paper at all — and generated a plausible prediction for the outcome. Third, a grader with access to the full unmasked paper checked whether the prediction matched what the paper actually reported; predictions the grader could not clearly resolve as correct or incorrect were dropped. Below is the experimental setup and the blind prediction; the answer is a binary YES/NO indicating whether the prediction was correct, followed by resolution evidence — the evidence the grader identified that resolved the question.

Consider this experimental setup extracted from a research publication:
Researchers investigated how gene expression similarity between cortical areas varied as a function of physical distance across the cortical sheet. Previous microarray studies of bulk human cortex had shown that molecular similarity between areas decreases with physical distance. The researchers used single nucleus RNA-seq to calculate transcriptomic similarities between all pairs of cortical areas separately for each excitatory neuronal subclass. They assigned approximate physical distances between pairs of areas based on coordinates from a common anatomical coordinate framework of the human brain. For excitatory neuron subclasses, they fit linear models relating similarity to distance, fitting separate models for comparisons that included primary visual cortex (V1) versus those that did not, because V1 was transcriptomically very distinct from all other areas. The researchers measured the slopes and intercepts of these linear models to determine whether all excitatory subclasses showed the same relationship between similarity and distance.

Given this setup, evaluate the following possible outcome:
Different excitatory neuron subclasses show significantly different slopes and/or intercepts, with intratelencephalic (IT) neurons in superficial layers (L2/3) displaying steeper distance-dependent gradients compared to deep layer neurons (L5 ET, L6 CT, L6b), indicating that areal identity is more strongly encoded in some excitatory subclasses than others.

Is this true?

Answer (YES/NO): NO